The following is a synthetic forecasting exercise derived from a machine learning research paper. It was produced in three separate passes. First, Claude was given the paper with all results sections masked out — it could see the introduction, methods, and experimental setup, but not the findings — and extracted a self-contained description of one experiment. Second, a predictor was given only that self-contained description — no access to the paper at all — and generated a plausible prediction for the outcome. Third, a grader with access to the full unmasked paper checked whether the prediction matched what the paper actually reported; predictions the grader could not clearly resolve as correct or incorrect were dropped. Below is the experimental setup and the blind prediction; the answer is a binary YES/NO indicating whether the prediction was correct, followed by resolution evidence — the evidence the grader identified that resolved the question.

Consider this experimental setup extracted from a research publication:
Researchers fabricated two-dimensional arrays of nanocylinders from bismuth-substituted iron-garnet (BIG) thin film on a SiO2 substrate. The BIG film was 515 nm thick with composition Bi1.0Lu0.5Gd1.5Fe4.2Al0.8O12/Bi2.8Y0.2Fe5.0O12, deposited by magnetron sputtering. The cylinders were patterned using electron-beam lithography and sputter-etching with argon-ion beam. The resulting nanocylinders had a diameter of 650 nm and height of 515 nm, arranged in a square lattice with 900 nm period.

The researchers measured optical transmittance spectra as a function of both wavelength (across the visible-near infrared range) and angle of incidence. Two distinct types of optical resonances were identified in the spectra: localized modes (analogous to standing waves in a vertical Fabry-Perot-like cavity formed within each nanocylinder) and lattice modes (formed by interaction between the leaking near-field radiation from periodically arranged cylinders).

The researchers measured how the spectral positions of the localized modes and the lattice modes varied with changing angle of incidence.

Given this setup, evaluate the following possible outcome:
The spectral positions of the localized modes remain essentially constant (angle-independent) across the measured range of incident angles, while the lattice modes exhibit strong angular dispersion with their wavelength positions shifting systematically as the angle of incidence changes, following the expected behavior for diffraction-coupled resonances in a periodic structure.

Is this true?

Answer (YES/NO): YES